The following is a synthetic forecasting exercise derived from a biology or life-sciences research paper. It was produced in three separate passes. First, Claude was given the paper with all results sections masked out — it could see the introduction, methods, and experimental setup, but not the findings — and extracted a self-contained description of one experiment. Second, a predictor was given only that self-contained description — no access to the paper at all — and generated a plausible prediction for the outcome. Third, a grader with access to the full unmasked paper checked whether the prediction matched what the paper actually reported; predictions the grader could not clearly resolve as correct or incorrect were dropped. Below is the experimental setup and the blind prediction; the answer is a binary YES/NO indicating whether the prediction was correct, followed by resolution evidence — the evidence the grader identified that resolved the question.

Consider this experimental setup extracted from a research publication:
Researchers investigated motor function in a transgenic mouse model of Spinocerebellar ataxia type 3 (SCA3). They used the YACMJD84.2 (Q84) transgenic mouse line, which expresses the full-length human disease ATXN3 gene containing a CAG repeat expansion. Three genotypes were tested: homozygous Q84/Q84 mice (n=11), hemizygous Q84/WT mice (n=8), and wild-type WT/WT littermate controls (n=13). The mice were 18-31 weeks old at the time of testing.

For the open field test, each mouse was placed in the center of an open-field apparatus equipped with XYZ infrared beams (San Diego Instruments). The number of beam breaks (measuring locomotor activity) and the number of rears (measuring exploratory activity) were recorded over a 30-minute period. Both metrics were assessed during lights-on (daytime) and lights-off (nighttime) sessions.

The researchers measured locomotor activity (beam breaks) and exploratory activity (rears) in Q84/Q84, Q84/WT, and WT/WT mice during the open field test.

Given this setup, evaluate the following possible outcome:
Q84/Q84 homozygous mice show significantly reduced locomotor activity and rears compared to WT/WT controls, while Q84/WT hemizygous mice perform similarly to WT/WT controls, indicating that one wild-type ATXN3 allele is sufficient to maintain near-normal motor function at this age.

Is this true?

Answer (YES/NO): NO